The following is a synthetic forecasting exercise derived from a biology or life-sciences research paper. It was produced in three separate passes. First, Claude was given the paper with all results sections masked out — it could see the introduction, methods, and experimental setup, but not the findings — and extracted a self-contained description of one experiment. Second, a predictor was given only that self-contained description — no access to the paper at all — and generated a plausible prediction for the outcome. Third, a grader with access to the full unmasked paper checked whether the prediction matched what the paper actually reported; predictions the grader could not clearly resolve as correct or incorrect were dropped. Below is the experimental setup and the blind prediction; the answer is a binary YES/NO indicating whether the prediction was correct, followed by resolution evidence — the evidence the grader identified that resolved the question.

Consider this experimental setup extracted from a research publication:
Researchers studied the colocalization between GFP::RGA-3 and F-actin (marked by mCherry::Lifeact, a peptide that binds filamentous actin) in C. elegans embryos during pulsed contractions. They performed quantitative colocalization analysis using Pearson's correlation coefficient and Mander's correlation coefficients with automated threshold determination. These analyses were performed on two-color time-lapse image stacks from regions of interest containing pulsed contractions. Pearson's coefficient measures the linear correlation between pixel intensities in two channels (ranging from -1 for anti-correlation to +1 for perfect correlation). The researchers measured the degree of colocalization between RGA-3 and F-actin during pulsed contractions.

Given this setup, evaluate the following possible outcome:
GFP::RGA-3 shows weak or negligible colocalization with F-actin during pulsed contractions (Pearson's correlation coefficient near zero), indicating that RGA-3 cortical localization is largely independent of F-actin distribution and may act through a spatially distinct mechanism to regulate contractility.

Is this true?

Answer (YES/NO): NO